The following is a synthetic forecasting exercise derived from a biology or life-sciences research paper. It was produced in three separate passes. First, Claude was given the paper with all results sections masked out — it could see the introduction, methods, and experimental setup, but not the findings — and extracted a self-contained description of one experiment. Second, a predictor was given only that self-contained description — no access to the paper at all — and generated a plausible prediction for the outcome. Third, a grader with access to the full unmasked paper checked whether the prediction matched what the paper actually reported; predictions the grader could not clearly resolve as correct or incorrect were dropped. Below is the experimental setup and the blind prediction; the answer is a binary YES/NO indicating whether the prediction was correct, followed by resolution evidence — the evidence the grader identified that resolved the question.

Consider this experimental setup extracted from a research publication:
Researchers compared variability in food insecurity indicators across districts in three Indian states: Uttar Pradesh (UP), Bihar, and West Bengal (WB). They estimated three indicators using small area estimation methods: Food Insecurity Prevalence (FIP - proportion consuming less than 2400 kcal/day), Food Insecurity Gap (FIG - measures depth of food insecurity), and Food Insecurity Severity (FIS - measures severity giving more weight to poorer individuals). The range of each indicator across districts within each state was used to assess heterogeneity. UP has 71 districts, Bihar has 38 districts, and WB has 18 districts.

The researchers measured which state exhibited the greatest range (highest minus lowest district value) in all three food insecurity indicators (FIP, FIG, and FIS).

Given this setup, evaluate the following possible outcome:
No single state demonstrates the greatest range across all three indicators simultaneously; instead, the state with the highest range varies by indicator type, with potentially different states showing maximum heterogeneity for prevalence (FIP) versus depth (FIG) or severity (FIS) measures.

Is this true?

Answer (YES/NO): NO